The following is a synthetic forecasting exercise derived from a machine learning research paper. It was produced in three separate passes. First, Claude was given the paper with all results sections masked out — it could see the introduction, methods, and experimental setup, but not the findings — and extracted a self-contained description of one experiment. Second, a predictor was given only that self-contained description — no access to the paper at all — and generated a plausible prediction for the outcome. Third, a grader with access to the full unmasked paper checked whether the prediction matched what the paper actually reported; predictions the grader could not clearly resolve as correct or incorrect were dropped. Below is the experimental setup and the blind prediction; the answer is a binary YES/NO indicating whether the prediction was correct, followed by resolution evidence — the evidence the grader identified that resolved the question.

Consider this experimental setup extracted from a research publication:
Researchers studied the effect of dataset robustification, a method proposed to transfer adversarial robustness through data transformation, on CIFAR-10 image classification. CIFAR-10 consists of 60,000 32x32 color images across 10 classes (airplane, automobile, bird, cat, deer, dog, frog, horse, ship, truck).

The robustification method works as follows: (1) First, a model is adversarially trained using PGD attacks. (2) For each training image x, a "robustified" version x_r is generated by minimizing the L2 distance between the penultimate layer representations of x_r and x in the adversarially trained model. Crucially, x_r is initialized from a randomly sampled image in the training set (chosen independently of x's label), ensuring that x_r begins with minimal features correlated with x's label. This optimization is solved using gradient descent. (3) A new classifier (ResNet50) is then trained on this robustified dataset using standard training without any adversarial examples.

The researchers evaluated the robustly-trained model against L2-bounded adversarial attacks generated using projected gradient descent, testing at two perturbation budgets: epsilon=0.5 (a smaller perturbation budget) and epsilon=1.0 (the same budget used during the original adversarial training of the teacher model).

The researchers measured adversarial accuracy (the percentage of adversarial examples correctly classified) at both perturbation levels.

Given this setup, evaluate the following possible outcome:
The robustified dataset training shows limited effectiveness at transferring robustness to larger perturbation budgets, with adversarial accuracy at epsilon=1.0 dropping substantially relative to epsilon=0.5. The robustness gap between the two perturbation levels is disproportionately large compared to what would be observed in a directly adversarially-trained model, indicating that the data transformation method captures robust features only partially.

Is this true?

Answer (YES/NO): YES